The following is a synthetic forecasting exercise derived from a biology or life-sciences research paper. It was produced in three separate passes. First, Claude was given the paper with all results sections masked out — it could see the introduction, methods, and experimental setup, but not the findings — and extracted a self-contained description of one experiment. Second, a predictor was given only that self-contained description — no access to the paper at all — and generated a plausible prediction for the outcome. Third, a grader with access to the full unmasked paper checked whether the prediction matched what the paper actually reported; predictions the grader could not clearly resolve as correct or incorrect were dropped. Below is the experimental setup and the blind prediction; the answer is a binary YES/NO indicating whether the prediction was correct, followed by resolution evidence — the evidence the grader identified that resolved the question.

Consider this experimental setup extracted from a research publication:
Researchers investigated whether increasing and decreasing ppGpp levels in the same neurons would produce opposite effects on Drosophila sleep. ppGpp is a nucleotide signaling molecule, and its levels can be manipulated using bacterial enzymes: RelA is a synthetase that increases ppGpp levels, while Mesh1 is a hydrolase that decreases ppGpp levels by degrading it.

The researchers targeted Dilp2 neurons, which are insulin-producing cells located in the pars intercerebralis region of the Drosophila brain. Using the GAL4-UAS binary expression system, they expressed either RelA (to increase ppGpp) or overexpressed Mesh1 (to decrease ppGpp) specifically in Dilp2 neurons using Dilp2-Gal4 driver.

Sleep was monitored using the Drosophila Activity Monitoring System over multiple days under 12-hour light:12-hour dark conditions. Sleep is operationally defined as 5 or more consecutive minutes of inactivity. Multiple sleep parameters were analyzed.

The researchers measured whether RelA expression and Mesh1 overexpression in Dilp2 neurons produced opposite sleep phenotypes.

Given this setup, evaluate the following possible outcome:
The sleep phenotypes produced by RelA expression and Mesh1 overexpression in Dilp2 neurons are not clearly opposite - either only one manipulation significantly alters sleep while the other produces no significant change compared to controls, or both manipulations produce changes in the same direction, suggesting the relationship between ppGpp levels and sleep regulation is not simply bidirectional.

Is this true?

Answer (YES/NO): NO